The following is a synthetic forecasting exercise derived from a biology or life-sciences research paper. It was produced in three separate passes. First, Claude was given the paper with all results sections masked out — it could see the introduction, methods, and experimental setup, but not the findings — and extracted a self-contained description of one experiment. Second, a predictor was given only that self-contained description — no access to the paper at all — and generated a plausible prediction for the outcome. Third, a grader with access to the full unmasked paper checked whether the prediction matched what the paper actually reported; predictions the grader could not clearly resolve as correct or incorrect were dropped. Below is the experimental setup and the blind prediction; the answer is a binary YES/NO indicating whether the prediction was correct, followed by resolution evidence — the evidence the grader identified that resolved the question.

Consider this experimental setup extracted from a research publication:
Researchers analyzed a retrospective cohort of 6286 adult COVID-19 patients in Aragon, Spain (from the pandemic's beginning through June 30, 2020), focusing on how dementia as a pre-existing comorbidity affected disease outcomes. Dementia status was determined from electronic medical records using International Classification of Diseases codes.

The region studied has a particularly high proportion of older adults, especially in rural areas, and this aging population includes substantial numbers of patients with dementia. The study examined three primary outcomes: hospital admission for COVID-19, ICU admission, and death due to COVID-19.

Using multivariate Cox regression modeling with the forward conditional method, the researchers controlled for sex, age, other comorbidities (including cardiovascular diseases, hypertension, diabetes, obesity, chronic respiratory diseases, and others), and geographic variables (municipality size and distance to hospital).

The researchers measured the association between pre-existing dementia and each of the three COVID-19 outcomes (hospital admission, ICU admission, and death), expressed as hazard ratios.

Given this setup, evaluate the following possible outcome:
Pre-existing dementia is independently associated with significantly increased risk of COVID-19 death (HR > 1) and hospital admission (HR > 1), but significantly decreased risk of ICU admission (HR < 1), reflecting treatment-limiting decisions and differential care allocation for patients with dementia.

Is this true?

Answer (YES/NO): NO